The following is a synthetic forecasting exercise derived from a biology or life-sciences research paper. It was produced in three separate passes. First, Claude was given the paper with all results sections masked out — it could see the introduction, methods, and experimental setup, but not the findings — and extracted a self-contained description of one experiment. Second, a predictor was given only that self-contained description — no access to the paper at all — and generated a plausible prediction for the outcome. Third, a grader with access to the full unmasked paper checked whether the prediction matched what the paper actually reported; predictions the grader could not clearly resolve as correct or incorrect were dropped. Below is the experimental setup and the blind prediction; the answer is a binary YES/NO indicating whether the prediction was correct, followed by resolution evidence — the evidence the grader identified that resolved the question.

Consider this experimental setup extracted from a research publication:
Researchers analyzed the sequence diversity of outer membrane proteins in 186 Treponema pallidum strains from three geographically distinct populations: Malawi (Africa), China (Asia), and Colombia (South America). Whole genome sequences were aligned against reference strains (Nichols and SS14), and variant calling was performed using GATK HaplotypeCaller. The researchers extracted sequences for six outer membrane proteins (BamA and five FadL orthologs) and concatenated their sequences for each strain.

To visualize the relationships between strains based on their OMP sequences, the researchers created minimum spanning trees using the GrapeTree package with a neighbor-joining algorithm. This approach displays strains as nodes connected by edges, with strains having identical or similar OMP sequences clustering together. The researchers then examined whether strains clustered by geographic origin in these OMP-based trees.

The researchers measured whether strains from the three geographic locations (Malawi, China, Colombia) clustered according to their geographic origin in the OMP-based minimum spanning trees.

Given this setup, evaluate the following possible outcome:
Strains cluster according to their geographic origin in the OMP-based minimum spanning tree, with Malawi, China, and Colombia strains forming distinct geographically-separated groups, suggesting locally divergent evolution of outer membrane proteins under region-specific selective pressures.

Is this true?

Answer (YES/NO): NO